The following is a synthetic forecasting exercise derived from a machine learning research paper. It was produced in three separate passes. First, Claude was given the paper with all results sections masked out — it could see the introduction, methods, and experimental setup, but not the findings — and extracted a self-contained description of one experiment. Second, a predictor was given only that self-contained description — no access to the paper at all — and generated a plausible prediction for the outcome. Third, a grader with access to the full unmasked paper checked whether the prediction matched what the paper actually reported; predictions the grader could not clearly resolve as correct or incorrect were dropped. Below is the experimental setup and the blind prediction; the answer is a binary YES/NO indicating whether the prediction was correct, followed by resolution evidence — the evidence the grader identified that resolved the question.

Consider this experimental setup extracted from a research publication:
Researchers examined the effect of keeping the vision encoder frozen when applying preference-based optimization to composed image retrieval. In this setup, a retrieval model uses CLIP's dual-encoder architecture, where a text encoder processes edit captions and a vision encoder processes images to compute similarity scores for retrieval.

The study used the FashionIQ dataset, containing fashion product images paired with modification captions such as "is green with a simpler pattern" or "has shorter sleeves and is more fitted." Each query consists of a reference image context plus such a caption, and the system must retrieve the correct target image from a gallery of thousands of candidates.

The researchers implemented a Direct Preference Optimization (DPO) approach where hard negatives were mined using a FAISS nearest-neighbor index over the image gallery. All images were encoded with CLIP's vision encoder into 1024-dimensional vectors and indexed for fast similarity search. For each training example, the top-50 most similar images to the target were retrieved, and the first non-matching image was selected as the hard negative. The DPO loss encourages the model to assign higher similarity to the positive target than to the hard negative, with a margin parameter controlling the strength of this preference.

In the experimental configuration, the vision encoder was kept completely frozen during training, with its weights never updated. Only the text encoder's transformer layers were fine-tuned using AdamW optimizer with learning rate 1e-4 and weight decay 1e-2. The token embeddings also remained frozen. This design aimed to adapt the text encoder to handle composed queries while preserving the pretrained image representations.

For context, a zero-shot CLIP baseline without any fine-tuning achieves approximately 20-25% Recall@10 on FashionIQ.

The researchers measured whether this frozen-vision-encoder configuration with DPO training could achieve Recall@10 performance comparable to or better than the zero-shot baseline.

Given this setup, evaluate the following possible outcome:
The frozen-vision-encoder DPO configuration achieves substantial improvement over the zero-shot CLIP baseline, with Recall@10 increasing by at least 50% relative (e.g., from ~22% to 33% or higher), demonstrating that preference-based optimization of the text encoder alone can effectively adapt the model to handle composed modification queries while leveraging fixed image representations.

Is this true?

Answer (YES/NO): NO